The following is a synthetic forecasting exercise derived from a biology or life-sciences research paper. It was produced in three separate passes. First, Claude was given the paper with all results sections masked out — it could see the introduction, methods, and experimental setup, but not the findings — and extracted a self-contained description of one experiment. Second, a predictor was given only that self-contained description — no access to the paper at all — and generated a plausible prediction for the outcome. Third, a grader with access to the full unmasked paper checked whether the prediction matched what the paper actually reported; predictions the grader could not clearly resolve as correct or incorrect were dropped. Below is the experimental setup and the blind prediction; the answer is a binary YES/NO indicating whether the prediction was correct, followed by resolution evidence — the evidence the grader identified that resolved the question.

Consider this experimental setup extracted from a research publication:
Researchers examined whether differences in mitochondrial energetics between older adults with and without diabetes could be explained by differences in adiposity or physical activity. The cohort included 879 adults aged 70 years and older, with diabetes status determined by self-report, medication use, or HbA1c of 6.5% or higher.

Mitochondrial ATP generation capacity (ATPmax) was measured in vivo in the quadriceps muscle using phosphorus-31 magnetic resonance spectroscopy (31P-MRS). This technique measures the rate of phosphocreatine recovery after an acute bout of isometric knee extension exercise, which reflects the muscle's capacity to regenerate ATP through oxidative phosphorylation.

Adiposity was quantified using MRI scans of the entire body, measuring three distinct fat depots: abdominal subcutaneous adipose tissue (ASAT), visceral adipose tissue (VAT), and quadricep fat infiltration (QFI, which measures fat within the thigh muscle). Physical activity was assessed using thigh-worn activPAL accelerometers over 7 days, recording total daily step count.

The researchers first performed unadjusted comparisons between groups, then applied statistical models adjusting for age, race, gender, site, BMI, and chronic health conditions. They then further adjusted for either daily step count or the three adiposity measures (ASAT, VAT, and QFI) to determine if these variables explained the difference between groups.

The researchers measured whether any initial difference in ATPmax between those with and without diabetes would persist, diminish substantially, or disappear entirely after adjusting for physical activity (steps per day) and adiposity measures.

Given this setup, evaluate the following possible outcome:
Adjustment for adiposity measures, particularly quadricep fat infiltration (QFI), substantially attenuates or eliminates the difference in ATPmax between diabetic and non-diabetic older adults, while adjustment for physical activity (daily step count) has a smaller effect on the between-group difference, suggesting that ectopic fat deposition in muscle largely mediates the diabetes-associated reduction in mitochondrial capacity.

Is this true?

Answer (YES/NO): NO